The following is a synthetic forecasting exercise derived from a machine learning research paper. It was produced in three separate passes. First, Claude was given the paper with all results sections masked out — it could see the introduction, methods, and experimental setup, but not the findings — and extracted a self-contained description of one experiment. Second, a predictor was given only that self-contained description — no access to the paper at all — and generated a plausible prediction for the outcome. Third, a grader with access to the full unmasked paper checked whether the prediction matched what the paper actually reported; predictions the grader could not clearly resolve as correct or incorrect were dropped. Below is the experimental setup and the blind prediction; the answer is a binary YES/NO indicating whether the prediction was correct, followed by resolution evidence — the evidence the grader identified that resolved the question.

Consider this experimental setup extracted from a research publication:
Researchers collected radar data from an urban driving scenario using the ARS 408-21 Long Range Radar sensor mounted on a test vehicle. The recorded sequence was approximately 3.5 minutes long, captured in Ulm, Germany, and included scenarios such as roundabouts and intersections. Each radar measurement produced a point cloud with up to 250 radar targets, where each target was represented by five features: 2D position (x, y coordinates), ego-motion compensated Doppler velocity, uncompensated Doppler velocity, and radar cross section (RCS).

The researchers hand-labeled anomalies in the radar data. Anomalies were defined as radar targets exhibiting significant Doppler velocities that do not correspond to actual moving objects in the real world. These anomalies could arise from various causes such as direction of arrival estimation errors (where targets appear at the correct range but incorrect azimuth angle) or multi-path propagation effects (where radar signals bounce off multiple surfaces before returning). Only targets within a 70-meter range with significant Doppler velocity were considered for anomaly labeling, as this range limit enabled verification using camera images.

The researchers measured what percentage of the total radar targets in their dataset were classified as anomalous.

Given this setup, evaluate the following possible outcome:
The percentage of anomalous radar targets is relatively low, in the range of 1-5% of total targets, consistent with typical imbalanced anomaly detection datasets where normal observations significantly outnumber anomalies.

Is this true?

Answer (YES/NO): YES